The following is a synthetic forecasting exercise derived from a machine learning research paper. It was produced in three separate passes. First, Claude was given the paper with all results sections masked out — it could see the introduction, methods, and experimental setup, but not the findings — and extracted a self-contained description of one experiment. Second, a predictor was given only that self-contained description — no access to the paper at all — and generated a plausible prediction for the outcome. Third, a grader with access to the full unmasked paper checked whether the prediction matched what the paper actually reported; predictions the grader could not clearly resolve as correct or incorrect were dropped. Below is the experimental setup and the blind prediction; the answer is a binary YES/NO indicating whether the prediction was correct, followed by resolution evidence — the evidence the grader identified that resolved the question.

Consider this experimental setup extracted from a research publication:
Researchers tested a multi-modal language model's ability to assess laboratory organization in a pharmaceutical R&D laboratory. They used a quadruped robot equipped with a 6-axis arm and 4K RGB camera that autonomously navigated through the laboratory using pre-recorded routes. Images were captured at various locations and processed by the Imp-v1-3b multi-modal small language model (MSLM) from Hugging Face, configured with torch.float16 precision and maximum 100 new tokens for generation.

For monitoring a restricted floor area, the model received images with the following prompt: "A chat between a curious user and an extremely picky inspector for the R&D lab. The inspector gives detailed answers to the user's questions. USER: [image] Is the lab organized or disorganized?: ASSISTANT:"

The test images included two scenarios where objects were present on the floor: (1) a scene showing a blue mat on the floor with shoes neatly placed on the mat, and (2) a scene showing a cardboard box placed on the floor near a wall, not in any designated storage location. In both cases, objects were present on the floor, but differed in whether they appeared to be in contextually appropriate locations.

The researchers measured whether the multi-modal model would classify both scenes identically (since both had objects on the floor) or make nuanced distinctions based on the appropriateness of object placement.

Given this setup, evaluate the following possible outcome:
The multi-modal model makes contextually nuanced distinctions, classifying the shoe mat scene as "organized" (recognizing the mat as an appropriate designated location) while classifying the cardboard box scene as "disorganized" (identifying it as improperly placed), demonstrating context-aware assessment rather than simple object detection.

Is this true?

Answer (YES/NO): YES